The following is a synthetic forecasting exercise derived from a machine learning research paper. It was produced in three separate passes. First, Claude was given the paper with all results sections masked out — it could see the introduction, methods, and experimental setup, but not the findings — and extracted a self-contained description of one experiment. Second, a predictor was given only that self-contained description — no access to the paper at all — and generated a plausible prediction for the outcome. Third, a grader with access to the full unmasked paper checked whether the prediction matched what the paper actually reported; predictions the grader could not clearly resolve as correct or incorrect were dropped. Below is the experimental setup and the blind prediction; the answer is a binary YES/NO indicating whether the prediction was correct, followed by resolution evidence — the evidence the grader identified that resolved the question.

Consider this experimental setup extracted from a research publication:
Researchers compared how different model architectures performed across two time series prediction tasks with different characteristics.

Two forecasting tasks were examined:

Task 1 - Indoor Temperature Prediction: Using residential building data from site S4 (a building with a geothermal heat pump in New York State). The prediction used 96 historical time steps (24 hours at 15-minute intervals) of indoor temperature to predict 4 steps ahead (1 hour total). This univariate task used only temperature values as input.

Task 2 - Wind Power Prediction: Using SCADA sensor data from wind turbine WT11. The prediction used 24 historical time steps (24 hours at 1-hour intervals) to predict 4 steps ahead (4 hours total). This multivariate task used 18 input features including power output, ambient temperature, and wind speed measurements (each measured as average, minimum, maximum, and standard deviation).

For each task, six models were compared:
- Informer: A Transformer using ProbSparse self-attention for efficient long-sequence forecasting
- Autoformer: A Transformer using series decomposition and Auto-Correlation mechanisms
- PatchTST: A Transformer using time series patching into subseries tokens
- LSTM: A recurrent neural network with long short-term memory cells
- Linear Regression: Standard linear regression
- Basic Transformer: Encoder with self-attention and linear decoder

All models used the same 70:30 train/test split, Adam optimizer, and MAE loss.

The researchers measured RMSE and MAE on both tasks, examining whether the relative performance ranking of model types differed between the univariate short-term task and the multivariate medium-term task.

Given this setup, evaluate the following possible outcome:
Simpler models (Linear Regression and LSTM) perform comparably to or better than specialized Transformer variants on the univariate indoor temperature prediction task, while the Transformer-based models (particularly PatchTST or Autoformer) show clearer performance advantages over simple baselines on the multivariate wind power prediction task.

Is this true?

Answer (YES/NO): NO